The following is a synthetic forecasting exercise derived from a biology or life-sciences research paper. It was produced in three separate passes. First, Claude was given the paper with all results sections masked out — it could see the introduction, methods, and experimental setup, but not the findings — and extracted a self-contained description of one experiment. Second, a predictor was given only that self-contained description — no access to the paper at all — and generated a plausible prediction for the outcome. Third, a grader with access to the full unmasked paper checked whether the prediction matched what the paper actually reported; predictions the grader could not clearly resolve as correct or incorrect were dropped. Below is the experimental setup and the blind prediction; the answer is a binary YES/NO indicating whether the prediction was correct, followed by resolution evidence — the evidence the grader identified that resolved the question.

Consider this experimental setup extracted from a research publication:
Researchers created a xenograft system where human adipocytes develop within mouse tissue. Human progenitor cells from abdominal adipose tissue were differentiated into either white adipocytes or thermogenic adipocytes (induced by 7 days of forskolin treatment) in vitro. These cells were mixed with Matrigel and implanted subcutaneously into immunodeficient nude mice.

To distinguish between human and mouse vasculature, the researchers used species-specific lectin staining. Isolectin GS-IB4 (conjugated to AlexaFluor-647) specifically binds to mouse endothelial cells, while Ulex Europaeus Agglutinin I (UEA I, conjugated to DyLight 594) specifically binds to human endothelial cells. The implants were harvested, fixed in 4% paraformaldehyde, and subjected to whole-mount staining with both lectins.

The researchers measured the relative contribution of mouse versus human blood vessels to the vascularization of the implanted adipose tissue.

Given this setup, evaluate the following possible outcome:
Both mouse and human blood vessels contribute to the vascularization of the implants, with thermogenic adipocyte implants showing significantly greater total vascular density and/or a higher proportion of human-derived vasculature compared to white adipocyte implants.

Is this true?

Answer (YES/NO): NO